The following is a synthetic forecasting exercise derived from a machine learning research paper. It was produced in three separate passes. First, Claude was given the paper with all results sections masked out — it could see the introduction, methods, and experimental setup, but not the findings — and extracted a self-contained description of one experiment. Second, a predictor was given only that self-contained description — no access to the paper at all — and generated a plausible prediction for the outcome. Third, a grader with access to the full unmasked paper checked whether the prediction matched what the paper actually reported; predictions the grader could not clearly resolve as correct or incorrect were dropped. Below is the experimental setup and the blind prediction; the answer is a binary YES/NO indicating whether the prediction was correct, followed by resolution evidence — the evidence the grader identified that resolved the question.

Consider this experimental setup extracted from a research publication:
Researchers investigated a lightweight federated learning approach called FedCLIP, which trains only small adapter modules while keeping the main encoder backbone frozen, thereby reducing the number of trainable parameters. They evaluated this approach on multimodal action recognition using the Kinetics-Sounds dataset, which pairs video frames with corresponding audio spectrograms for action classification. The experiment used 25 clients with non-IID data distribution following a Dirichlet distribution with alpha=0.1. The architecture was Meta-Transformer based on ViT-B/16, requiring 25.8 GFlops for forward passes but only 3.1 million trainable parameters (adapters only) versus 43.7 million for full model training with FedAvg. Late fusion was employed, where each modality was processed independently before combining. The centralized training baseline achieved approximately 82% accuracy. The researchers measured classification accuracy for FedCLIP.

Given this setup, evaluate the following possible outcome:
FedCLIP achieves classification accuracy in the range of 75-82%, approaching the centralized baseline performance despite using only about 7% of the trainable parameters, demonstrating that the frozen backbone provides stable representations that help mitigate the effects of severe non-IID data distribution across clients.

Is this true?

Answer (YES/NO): NO